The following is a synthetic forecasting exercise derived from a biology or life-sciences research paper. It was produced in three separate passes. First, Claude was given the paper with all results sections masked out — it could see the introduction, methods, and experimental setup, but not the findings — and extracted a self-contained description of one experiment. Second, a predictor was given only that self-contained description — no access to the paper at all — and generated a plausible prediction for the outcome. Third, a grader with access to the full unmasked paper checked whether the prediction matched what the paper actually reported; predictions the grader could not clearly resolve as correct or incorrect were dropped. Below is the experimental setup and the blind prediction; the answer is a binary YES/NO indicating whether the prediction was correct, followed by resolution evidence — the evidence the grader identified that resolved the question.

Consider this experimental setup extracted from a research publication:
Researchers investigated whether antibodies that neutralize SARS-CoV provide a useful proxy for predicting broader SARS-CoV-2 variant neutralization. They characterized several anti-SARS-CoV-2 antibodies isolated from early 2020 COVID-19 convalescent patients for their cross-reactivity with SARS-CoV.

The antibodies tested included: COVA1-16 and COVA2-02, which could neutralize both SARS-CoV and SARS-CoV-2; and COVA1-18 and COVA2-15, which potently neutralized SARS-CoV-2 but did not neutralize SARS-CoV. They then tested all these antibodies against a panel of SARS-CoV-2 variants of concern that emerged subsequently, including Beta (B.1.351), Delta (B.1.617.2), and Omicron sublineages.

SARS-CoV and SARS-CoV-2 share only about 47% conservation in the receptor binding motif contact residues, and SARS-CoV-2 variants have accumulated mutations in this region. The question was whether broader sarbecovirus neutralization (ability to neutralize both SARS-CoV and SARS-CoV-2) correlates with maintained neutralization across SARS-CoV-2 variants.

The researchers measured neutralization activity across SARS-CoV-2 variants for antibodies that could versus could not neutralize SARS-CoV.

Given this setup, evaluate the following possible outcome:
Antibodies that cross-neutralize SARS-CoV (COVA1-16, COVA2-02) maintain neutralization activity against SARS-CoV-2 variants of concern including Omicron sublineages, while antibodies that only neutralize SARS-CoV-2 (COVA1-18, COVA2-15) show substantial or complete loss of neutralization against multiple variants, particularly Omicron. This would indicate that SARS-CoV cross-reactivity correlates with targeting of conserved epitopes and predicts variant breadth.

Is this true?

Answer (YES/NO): YES